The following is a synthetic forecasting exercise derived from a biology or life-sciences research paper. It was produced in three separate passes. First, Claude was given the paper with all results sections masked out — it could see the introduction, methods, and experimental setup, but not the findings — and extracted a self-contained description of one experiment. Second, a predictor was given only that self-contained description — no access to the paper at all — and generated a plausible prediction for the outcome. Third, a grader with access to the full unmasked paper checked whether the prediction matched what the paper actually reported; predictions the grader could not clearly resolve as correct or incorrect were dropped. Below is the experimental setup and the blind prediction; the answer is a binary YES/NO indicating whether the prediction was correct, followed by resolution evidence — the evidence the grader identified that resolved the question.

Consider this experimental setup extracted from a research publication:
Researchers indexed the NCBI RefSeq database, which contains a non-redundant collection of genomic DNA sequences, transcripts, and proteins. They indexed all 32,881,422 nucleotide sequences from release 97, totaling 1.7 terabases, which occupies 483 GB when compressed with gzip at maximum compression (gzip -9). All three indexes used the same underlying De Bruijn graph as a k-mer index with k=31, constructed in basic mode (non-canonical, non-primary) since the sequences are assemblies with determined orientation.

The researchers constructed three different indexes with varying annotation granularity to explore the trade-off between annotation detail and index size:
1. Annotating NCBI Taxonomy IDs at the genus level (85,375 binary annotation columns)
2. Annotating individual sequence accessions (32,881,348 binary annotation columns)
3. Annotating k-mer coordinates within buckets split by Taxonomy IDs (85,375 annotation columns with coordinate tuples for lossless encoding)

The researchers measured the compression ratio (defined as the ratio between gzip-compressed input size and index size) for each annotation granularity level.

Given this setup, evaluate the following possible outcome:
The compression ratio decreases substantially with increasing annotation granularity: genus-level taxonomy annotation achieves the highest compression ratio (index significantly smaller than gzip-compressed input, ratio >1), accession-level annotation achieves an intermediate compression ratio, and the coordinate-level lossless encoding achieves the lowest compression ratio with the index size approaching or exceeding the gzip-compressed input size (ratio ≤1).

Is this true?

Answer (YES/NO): YES